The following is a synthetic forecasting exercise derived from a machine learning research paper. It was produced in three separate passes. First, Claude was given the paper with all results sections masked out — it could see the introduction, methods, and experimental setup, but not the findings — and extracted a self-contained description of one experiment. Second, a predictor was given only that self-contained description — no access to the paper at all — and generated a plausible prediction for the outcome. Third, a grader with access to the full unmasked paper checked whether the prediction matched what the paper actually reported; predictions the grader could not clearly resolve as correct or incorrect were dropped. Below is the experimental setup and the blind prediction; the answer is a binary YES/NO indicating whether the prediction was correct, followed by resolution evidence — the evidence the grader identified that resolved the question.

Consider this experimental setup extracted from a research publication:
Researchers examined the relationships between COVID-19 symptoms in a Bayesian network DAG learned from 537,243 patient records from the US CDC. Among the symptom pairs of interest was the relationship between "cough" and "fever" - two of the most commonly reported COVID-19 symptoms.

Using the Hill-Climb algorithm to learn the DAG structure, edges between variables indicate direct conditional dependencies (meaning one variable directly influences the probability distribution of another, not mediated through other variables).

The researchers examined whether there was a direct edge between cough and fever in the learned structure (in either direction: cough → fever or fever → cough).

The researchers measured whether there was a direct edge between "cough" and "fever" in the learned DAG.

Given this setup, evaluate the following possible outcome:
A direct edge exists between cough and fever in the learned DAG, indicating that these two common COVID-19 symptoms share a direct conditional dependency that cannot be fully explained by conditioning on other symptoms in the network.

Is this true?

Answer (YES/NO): YES